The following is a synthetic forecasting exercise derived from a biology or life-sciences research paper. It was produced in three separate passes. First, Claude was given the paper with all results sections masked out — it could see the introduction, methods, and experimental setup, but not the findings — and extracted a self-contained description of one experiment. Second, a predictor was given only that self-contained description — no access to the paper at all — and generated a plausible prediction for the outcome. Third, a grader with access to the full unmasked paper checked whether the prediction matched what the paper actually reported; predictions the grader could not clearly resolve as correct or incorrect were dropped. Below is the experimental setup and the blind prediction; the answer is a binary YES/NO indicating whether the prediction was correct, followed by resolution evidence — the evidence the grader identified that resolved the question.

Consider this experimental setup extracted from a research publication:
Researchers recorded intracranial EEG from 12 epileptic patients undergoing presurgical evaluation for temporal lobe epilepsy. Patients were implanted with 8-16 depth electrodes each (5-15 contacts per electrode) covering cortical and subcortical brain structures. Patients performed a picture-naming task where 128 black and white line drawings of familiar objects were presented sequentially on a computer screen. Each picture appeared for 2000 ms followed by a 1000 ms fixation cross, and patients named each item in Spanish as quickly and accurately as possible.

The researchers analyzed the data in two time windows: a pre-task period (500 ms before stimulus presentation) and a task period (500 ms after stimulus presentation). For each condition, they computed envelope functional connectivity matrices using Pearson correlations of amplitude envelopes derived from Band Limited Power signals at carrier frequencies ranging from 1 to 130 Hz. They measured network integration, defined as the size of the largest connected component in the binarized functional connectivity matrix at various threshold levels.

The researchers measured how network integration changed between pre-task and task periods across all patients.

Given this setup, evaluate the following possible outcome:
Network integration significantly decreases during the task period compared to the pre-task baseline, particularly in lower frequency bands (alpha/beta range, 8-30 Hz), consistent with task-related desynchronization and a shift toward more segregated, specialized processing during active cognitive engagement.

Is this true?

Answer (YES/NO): NO